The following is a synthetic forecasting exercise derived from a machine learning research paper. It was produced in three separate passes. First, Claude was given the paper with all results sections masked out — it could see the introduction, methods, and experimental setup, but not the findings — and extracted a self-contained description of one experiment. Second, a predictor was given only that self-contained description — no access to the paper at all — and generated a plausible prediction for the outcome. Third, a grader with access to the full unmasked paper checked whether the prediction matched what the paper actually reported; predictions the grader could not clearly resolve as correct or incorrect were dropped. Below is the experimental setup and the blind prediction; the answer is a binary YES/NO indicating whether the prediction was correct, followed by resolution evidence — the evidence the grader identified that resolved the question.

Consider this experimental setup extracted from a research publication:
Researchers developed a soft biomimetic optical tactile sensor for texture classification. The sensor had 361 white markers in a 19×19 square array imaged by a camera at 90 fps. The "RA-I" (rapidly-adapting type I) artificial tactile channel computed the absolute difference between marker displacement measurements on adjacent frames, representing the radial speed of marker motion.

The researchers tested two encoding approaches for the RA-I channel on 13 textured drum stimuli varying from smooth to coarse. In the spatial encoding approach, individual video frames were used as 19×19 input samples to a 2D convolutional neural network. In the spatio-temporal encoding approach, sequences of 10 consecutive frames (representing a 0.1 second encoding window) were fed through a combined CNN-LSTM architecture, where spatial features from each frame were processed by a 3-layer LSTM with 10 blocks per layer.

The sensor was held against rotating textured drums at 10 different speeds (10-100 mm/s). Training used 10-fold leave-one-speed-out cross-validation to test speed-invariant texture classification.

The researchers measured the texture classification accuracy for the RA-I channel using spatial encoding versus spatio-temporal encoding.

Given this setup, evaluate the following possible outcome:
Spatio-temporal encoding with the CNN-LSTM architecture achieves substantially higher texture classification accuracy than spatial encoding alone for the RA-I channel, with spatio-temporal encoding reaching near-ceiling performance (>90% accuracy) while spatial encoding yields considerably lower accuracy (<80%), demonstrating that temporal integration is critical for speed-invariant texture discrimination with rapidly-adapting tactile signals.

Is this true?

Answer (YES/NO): NO